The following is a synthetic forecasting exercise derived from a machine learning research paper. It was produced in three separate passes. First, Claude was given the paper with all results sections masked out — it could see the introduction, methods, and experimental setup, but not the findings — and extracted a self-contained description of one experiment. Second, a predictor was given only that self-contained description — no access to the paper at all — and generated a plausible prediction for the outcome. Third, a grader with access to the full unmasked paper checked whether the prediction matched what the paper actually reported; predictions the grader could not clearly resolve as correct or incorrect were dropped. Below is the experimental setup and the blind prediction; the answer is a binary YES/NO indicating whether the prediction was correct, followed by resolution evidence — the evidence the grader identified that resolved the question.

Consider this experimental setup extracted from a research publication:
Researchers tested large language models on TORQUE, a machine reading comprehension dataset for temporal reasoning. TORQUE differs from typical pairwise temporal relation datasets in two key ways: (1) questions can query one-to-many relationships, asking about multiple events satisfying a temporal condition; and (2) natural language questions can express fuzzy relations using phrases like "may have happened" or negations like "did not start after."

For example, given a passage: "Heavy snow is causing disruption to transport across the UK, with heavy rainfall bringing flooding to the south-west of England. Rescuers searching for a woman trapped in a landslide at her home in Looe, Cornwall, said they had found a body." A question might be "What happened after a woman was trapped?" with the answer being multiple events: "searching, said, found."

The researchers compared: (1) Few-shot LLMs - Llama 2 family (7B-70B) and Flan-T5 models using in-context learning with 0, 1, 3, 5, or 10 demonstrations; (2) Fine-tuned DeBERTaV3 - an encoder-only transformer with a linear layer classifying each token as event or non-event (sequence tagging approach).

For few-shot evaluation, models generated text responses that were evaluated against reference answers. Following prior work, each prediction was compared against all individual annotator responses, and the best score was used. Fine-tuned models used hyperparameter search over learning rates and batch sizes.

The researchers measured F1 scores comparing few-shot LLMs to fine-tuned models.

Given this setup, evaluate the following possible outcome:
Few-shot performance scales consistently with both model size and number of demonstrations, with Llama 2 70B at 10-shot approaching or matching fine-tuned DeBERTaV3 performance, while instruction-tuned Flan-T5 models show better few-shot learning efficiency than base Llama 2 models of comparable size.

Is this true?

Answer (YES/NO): NO